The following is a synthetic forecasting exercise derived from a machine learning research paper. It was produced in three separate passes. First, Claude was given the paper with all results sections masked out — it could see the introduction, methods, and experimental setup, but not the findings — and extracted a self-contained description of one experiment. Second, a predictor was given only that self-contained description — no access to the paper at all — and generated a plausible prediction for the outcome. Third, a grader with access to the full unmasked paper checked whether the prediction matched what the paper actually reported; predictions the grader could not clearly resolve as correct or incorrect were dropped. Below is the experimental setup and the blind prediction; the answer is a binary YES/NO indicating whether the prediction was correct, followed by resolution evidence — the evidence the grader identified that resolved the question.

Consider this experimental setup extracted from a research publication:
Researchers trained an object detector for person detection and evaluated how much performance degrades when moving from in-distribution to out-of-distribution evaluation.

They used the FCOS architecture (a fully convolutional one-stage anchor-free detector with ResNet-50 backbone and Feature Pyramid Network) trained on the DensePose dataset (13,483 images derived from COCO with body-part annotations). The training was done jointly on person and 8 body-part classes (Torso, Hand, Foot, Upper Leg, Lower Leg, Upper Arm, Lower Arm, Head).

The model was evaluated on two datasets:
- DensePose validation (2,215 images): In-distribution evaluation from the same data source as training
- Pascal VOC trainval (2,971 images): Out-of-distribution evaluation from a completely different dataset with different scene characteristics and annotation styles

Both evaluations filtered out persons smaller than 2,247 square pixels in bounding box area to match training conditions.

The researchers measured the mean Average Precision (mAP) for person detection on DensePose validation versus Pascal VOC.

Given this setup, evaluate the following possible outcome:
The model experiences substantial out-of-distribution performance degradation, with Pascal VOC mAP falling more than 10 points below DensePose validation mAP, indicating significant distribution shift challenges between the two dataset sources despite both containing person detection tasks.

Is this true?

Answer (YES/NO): YES